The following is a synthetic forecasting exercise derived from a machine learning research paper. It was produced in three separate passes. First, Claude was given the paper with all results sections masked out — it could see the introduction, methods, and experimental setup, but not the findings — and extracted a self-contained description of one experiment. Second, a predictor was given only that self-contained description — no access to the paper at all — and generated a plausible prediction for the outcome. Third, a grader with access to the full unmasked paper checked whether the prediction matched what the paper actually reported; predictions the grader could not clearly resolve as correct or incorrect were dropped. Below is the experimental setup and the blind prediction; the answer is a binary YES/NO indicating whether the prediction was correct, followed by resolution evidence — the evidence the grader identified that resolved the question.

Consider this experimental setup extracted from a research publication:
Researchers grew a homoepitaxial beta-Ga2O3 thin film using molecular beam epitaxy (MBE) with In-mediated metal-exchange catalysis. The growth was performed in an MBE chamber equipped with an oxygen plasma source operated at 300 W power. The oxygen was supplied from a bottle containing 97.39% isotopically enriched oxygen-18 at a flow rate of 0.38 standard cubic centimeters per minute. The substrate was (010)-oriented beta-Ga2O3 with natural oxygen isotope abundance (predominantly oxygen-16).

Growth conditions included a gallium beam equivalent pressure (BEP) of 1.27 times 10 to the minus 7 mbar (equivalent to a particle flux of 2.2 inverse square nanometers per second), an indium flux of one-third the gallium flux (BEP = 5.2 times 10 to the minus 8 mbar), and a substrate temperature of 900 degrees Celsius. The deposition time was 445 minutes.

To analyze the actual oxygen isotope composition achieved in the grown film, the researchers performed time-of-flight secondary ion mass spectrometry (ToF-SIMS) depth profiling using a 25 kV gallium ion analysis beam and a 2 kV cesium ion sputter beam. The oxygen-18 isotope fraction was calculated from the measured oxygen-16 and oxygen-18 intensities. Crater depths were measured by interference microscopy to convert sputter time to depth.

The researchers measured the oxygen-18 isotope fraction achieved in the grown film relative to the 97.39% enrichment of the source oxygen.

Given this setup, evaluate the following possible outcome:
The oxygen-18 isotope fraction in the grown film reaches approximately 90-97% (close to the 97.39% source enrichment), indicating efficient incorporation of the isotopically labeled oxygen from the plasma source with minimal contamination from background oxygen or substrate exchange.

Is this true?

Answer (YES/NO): YES